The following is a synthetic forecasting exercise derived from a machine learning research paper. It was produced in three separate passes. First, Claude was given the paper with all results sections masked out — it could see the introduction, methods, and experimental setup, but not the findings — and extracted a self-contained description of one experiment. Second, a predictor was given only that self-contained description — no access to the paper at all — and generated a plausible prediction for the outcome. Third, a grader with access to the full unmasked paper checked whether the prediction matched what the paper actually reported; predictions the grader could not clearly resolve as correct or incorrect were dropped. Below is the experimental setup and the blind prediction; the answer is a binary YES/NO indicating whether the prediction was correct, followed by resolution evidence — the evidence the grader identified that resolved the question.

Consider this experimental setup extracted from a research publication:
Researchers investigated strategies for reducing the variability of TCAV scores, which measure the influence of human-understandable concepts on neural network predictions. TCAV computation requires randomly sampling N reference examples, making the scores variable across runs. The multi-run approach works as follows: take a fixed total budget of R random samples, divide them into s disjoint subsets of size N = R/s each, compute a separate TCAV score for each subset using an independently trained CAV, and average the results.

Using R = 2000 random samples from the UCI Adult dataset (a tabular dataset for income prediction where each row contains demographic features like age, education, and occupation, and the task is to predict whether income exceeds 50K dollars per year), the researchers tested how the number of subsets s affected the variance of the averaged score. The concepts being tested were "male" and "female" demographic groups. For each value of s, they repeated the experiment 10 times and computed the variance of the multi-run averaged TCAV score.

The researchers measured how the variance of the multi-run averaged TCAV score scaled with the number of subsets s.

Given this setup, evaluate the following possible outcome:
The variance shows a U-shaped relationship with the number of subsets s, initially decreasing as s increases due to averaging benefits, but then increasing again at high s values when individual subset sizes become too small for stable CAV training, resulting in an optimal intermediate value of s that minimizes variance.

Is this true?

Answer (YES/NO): NO